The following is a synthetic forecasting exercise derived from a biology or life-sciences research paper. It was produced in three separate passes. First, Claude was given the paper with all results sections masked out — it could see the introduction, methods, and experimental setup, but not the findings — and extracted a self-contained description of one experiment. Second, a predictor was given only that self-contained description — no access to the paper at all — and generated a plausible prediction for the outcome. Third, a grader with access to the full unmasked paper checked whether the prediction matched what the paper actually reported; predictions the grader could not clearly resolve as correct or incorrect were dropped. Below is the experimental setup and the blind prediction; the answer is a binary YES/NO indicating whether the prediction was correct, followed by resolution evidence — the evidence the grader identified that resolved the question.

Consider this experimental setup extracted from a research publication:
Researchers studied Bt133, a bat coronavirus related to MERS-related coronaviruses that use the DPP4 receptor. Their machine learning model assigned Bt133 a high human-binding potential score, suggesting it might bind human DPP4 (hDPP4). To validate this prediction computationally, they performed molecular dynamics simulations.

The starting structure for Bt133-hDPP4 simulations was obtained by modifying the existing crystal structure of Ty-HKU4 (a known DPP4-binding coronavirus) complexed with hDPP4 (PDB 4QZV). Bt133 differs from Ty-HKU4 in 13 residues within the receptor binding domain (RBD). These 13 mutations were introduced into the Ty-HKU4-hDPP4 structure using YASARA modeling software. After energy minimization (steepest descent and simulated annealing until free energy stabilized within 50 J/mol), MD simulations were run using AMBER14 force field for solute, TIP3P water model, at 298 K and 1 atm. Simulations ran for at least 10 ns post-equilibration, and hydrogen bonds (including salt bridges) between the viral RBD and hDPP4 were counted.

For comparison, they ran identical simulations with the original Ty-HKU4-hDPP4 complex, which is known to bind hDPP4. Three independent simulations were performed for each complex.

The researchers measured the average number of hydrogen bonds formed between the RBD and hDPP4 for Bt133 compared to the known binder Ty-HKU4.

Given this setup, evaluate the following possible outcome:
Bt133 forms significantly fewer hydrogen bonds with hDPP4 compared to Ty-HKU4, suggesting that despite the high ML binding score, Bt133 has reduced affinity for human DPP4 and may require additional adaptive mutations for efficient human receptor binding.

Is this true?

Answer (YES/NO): NO